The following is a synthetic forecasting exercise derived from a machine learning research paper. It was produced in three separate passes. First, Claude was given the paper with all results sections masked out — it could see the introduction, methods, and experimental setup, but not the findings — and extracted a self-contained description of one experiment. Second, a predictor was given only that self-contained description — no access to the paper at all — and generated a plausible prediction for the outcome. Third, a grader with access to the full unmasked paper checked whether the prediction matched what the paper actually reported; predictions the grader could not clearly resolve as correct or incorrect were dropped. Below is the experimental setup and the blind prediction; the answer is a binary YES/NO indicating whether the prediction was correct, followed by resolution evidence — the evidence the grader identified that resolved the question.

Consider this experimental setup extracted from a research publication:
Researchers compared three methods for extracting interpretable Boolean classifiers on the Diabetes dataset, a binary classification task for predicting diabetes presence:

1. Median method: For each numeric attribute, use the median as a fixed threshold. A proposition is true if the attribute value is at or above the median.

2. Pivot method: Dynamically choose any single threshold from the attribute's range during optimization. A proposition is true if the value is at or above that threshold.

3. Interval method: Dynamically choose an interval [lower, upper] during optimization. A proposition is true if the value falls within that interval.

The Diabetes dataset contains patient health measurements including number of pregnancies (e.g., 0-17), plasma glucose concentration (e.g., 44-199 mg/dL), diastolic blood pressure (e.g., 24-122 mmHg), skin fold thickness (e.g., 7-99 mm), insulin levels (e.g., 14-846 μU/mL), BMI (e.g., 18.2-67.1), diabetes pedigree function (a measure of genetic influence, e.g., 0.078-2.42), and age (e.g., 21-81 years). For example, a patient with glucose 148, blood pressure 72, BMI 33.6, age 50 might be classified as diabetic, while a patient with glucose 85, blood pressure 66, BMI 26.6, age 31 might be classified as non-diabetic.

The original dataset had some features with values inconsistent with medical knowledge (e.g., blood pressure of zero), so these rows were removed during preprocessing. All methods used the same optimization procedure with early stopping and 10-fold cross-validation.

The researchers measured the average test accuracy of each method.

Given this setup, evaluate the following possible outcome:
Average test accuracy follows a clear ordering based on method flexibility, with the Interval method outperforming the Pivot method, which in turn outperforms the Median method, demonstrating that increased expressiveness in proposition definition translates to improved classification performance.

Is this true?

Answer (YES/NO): NO